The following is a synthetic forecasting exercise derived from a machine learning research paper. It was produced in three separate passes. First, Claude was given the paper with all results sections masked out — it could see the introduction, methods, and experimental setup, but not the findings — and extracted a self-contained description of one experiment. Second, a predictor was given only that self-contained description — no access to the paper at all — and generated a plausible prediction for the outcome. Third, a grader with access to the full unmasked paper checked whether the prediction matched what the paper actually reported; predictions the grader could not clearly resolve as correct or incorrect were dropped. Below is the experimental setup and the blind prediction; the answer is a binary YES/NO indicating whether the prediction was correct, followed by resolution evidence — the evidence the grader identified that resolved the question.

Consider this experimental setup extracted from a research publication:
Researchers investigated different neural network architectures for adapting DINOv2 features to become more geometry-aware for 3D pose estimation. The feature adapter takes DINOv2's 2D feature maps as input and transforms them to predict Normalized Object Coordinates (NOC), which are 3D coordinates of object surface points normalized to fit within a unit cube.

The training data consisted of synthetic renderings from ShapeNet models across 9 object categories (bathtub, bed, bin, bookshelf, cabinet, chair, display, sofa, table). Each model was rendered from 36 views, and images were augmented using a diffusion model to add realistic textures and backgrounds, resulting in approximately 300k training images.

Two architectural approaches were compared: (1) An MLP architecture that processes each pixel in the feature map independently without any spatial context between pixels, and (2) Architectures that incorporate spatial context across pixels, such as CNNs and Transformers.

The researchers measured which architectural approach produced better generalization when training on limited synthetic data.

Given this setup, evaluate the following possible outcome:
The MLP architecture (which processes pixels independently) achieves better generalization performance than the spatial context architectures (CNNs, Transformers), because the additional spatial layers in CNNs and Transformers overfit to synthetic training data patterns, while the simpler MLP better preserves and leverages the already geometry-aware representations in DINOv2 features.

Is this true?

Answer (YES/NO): YES